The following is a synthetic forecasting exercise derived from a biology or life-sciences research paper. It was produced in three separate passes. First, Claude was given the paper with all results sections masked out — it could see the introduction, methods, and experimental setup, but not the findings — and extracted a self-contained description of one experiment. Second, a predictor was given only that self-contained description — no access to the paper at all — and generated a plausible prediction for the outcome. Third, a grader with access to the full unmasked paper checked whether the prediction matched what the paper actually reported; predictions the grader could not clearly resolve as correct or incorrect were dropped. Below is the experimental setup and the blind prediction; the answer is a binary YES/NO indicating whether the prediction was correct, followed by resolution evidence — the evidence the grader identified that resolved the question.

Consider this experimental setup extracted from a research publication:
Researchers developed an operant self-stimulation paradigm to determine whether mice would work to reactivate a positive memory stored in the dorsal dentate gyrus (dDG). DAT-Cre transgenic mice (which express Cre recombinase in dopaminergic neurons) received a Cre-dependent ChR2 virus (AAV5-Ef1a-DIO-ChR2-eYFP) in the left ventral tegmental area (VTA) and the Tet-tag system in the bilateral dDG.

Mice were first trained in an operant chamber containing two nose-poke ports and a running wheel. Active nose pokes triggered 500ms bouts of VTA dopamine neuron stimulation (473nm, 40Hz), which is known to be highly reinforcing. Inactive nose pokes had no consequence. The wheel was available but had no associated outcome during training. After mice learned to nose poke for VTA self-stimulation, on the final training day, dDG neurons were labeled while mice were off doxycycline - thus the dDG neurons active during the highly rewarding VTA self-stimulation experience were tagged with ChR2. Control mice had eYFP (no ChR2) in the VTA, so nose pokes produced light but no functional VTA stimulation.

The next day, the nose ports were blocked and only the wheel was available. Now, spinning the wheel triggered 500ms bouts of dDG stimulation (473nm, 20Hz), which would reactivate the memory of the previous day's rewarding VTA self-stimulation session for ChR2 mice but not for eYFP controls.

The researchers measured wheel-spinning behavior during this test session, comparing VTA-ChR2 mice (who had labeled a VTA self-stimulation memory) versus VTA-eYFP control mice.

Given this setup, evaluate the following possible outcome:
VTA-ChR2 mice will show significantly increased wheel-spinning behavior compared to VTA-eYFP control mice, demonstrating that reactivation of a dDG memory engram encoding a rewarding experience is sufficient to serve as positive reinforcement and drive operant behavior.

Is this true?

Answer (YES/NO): YES